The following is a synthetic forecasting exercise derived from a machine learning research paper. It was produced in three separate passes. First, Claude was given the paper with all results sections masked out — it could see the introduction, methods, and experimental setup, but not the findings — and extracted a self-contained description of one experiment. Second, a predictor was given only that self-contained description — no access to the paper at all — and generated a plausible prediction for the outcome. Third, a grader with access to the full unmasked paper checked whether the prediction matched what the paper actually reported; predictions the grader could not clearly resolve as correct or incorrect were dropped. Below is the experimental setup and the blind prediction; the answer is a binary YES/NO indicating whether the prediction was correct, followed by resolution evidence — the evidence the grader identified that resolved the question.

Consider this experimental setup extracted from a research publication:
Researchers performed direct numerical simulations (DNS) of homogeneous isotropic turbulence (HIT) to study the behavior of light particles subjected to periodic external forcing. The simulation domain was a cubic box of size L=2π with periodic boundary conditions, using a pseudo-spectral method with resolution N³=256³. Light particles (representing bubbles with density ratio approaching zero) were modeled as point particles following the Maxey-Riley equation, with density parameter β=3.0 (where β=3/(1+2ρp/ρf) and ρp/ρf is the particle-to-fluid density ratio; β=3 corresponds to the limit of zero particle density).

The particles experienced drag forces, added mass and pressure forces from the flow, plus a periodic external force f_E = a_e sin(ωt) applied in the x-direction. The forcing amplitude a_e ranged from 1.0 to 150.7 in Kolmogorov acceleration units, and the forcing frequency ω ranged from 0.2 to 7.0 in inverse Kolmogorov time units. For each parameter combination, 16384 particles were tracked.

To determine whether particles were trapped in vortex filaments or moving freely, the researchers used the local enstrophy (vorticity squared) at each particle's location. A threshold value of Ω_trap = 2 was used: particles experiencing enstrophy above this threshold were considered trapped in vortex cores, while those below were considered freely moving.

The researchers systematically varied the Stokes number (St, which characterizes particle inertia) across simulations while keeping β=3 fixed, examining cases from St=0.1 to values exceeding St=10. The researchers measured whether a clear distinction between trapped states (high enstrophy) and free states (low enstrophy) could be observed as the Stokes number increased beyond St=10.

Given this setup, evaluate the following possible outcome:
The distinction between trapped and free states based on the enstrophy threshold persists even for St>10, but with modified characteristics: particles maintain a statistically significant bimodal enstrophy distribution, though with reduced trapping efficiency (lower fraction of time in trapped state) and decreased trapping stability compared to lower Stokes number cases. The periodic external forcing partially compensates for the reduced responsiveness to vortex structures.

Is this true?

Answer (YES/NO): NO